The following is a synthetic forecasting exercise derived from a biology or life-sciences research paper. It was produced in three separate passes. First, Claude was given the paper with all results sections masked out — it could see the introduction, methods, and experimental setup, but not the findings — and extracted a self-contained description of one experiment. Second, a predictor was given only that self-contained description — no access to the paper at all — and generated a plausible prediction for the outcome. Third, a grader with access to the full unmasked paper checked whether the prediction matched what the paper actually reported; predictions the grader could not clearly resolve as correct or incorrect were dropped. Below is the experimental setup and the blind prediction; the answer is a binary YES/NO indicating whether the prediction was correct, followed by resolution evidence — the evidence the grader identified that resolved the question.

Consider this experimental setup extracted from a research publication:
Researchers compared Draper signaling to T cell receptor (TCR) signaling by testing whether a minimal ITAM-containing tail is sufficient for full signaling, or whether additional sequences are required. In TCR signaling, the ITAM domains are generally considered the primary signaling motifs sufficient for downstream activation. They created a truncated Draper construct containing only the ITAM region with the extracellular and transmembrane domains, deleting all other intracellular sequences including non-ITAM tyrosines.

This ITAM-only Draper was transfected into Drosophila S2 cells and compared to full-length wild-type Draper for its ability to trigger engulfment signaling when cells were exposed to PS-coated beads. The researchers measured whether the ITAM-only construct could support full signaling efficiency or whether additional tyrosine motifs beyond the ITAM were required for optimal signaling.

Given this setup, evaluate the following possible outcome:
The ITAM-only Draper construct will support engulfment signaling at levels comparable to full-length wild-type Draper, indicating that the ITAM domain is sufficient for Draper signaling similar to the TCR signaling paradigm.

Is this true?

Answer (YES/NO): NO